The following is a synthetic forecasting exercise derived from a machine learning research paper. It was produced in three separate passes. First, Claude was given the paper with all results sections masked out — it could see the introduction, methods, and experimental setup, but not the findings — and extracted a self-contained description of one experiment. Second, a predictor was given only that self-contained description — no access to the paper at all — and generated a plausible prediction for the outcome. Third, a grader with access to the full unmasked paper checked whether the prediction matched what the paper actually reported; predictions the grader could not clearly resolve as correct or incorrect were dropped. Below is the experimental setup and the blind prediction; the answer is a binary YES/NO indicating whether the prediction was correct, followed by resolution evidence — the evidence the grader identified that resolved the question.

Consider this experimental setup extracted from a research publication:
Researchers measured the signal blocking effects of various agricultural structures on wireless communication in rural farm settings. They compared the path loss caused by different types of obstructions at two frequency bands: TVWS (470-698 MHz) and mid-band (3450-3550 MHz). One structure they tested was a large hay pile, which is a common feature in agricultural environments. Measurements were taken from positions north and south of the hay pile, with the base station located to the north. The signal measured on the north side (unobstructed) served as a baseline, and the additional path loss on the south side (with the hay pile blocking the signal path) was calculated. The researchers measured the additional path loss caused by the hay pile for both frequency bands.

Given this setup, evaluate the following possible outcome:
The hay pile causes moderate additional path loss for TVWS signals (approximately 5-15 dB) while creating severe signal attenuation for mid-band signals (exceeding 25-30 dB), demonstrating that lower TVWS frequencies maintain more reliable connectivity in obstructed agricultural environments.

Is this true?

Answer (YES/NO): NO